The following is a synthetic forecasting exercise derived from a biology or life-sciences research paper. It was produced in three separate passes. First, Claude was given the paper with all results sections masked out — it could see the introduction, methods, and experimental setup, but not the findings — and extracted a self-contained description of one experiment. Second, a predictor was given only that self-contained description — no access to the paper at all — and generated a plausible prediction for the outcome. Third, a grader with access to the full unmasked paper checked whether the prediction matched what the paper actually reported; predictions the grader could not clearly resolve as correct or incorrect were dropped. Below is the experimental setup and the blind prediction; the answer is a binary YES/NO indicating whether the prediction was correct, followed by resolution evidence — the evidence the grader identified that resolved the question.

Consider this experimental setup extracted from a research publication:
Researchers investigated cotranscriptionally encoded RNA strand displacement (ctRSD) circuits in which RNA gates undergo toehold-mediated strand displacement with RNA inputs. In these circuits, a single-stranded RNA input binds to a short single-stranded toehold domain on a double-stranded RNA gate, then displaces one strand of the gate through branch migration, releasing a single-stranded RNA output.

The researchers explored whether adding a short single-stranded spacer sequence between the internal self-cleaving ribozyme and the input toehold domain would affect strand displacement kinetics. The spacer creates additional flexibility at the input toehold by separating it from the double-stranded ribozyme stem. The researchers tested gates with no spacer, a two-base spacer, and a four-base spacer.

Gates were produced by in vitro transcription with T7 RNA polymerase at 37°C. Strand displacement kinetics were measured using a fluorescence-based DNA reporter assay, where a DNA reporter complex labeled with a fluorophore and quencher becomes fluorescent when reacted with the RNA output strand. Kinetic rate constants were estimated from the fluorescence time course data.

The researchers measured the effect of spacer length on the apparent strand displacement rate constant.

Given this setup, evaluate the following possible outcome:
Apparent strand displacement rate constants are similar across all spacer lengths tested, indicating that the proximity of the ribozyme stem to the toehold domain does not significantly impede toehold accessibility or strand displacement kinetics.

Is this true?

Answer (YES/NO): NO